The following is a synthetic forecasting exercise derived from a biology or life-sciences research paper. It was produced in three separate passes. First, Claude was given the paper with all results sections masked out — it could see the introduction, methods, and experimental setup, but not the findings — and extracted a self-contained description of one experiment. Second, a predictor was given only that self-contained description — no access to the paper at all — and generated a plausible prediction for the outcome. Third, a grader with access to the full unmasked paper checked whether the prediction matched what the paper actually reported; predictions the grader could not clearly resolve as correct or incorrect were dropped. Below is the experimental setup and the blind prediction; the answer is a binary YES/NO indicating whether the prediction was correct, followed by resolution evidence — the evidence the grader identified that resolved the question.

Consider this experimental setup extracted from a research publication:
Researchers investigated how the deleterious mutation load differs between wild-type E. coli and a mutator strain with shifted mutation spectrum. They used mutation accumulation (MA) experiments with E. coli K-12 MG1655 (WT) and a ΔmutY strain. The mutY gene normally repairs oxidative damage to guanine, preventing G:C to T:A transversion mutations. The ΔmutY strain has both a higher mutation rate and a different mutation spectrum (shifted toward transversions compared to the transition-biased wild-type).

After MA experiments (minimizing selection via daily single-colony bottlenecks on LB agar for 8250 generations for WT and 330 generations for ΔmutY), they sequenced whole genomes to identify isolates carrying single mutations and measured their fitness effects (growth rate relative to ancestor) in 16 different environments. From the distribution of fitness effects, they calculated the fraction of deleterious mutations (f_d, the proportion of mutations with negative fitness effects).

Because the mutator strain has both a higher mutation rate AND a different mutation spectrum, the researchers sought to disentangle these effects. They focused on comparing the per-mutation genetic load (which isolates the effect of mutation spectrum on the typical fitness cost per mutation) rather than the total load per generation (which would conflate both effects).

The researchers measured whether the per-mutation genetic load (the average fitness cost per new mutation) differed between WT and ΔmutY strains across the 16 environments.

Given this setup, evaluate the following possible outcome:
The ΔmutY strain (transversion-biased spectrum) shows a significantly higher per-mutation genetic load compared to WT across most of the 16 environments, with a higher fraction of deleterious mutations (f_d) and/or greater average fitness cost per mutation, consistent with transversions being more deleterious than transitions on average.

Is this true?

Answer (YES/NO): NO